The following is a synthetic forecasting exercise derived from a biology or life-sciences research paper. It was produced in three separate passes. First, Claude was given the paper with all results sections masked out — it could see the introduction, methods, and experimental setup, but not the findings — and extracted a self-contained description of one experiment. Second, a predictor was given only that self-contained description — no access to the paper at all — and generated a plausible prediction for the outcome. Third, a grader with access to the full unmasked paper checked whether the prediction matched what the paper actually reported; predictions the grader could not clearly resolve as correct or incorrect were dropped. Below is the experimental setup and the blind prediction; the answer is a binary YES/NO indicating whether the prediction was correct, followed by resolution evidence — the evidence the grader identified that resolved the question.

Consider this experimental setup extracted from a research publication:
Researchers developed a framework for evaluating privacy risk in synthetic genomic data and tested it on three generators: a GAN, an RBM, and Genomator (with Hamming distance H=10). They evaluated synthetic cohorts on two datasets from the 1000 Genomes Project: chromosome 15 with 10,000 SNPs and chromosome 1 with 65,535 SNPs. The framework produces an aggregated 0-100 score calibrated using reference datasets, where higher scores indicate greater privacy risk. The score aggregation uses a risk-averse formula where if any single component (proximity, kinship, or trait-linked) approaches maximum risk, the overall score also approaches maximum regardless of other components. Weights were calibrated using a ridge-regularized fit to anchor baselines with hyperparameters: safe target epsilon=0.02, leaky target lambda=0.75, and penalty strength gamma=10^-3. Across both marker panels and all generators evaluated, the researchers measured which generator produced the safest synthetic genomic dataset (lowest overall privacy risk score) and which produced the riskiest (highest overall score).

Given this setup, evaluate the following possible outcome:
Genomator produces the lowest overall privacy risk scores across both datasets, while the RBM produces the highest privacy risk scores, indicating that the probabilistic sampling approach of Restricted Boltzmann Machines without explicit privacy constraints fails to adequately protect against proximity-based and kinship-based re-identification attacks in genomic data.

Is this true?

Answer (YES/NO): NO